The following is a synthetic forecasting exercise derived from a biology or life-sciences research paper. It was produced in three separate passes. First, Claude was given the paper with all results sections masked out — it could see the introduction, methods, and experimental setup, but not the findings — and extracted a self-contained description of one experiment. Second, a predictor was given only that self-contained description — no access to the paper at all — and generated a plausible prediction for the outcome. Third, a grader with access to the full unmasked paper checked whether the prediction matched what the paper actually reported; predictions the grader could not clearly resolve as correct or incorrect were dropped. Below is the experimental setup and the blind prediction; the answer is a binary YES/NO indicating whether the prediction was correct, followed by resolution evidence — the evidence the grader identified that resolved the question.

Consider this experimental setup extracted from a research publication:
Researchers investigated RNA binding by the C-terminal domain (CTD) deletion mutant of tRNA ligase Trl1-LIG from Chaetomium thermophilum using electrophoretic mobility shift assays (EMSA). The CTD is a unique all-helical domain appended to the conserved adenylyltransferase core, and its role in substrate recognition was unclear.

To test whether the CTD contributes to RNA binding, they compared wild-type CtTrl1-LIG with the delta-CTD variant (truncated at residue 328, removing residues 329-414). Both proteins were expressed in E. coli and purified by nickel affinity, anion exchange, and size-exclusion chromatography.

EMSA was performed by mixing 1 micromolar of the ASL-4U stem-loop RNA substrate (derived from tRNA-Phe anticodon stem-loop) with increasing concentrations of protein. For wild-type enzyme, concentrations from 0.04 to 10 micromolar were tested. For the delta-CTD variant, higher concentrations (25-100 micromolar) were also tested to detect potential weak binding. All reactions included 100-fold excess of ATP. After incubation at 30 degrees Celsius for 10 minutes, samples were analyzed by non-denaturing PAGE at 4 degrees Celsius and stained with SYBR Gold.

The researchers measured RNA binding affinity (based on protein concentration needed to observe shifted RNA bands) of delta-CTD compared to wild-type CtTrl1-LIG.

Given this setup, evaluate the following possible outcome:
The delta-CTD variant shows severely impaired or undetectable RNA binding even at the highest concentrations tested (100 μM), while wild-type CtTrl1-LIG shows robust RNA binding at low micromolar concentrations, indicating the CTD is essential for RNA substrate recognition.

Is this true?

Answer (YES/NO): NO